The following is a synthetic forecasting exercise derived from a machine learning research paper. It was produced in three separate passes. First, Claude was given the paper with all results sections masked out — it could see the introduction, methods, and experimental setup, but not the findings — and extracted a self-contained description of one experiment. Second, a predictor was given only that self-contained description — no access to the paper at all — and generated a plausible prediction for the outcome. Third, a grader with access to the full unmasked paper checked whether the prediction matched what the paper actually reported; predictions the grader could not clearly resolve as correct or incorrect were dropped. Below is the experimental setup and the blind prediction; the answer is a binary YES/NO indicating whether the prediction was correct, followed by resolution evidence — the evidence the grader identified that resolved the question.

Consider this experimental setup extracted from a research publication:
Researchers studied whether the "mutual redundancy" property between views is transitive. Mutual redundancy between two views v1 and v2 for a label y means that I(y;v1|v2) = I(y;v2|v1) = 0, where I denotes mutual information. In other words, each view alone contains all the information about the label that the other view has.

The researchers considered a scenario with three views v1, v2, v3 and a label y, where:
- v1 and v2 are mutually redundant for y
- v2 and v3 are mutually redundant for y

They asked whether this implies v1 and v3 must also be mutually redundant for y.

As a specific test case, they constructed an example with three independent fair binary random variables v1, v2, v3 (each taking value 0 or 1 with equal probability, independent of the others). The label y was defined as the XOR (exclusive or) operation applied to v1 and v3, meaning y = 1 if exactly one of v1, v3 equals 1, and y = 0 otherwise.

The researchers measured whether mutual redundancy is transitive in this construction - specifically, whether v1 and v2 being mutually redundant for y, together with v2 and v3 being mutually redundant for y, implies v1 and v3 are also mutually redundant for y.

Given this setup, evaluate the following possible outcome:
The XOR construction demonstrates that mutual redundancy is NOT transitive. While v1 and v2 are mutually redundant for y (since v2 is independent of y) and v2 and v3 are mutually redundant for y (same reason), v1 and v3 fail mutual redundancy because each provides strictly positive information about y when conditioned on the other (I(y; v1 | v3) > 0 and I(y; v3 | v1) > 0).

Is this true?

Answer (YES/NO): YES